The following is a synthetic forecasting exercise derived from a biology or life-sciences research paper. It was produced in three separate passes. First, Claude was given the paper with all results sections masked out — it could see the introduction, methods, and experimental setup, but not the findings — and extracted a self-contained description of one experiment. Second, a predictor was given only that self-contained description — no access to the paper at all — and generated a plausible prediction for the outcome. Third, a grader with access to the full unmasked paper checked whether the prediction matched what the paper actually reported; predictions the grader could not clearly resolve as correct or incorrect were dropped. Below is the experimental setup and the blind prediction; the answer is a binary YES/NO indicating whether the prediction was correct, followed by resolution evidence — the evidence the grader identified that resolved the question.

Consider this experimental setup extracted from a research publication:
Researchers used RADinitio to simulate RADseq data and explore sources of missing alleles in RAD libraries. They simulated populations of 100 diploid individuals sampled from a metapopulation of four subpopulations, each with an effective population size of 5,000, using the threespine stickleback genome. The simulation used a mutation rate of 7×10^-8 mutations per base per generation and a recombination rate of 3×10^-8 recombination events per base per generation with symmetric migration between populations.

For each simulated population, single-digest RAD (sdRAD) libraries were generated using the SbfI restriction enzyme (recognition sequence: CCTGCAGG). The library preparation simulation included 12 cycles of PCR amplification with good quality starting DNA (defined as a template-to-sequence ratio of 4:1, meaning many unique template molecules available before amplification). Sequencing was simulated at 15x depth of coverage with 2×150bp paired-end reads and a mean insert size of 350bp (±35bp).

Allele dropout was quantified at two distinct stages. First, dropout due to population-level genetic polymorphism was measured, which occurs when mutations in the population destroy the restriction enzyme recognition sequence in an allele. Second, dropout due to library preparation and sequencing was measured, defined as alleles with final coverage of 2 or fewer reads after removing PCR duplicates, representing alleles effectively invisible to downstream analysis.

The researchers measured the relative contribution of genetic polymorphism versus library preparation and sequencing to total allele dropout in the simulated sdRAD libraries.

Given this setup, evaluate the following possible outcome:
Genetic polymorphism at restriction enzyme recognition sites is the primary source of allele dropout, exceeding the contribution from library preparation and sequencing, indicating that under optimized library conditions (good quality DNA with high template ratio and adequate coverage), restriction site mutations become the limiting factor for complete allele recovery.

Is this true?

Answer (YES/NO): NO